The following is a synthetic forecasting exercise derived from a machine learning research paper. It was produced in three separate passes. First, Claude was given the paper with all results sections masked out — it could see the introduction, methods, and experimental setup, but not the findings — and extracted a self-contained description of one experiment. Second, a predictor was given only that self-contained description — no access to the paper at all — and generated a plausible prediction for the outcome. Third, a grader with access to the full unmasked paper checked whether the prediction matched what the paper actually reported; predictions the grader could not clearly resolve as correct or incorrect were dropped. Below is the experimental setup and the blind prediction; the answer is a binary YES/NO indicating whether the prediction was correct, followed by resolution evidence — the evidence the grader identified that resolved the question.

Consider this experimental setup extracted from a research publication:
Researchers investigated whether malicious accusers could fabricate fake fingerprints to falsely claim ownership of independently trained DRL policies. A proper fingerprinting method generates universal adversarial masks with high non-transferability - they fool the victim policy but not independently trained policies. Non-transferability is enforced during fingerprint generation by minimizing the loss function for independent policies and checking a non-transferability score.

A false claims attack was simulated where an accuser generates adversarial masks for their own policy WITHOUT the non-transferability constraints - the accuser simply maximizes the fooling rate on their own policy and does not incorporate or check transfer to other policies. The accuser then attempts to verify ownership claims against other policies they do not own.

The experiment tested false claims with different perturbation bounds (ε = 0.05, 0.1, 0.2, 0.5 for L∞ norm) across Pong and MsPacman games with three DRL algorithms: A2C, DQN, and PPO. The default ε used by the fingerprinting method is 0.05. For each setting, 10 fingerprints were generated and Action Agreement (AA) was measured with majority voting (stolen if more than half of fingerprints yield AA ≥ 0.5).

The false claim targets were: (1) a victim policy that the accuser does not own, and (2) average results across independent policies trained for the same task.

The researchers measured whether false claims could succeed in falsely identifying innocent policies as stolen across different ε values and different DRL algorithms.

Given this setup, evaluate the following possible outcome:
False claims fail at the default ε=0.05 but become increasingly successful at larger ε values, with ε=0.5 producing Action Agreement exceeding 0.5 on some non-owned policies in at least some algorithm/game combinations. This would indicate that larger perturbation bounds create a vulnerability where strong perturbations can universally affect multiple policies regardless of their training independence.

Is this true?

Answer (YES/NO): NO